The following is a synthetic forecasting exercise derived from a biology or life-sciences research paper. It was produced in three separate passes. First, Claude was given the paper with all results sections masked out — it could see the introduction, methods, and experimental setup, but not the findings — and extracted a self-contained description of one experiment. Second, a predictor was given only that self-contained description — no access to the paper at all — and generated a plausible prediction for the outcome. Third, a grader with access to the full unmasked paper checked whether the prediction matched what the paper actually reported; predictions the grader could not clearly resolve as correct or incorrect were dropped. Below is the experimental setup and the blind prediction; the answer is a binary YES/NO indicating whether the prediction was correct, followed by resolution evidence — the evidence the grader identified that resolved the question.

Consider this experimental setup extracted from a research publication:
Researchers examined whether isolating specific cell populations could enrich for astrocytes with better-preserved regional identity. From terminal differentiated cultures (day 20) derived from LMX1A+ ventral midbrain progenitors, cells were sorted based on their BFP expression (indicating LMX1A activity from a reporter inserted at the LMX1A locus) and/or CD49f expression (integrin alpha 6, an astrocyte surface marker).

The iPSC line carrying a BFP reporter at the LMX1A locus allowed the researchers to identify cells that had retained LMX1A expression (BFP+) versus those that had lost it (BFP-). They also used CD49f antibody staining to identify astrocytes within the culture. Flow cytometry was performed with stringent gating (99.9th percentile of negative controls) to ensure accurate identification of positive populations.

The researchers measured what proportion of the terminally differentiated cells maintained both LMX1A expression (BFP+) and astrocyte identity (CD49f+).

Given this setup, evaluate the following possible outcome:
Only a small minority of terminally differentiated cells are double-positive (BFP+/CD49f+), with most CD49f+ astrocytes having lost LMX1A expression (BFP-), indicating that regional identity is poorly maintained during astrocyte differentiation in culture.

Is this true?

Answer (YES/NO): YES